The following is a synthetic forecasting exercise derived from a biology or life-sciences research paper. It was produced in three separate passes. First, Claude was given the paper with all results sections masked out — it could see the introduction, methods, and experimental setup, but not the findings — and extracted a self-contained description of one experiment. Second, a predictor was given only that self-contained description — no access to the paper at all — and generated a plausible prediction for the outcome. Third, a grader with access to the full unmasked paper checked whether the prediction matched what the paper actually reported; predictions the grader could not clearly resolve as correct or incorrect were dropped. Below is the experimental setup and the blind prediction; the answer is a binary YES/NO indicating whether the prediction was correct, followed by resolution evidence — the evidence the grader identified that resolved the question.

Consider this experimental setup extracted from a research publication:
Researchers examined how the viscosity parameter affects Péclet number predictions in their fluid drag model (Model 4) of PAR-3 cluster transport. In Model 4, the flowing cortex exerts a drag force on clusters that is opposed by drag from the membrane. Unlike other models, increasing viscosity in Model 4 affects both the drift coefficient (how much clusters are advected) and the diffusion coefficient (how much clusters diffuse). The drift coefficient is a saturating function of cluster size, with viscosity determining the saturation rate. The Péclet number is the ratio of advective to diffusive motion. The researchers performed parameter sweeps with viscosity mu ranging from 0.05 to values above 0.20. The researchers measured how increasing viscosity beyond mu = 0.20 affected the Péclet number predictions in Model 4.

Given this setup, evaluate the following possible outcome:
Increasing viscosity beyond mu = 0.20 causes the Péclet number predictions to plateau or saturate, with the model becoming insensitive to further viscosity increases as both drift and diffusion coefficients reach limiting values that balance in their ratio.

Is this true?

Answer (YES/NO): NO